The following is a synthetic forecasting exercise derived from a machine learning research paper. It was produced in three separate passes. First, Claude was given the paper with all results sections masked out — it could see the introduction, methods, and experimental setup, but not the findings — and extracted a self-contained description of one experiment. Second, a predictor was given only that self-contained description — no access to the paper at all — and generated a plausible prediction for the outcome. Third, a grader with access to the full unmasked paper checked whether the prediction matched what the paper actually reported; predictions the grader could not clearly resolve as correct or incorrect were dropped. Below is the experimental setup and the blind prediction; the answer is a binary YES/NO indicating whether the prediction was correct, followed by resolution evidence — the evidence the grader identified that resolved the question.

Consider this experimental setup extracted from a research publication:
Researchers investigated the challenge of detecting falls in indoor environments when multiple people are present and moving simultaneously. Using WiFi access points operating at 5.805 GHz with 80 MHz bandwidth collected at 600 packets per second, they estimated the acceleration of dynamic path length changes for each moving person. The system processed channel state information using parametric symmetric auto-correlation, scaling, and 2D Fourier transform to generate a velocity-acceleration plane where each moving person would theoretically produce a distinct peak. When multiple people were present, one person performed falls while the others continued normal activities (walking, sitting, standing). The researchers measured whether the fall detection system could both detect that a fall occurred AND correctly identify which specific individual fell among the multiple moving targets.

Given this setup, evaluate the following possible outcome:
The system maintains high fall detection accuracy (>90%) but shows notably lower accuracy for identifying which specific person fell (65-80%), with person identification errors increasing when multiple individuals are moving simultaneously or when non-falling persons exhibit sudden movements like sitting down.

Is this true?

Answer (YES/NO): NO